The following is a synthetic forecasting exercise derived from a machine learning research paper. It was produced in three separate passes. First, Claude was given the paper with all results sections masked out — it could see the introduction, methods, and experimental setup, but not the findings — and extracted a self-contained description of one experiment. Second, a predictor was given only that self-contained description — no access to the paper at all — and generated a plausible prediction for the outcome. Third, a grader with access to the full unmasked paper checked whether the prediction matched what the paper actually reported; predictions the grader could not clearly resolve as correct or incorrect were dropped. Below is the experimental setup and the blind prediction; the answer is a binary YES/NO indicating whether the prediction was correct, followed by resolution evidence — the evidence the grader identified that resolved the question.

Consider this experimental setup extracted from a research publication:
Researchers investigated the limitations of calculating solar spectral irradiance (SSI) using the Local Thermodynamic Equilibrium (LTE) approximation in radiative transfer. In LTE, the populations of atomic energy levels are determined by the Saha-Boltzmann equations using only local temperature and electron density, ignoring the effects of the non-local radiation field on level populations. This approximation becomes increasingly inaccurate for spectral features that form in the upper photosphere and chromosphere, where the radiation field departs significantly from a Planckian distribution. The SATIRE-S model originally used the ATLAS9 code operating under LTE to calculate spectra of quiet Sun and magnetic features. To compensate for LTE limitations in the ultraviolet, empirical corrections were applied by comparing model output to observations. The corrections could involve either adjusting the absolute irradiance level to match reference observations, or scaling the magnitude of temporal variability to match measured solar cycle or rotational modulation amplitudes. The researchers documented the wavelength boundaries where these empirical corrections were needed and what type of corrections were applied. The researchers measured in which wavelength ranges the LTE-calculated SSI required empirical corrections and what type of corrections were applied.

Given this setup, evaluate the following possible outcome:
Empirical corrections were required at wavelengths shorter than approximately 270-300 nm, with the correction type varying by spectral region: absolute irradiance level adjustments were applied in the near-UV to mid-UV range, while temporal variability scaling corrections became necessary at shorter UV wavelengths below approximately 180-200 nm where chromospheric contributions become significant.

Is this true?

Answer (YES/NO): YES